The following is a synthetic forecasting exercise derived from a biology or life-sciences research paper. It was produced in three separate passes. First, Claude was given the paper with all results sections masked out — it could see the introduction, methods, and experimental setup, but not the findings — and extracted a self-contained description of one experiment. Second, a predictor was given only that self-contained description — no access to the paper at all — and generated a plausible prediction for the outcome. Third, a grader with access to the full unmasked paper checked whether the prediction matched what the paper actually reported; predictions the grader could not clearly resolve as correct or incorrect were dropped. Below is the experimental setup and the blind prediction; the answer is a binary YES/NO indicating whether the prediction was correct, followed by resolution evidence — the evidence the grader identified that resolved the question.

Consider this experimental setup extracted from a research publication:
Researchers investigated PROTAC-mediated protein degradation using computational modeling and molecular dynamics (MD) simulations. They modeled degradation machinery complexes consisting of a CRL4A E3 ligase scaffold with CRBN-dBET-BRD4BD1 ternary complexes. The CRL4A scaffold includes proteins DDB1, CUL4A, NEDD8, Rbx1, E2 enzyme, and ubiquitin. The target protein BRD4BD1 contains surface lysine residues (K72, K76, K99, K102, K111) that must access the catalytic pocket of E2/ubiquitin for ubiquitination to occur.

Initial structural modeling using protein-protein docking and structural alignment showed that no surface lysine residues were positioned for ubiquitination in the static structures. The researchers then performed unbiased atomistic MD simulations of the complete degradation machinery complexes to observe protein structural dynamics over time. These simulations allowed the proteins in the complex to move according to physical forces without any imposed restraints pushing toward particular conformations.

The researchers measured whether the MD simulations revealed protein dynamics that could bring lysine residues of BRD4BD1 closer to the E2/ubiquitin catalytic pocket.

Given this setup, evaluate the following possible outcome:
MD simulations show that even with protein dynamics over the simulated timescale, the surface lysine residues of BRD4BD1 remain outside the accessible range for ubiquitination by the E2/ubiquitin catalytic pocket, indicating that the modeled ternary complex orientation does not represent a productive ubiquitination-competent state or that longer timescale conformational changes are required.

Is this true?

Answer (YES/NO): NO